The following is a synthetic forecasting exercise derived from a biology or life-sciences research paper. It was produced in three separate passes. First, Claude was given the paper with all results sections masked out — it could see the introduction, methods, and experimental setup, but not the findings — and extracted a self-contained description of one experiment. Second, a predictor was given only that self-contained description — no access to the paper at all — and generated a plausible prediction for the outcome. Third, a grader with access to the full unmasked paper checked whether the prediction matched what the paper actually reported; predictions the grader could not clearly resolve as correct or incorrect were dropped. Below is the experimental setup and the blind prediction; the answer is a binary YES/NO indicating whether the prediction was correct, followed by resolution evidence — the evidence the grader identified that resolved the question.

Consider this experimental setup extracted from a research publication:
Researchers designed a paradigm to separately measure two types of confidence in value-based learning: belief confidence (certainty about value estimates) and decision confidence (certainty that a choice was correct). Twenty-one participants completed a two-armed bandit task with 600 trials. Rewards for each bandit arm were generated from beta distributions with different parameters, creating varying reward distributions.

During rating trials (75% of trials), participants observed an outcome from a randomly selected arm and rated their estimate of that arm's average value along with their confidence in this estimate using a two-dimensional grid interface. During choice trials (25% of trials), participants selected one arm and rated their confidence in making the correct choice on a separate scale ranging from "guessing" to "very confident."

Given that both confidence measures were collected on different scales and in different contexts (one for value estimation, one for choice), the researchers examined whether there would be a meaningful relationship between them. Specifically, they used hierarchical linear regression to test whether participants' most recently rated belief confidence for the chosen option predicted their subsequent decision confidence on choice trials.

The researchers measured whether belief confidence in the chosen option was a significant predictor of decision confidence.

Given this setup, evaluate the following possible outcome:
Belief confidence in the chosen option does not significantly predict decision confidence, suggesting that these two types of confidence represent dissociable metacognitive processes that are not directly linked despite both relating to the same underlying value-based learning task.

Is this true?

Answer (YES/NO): NO